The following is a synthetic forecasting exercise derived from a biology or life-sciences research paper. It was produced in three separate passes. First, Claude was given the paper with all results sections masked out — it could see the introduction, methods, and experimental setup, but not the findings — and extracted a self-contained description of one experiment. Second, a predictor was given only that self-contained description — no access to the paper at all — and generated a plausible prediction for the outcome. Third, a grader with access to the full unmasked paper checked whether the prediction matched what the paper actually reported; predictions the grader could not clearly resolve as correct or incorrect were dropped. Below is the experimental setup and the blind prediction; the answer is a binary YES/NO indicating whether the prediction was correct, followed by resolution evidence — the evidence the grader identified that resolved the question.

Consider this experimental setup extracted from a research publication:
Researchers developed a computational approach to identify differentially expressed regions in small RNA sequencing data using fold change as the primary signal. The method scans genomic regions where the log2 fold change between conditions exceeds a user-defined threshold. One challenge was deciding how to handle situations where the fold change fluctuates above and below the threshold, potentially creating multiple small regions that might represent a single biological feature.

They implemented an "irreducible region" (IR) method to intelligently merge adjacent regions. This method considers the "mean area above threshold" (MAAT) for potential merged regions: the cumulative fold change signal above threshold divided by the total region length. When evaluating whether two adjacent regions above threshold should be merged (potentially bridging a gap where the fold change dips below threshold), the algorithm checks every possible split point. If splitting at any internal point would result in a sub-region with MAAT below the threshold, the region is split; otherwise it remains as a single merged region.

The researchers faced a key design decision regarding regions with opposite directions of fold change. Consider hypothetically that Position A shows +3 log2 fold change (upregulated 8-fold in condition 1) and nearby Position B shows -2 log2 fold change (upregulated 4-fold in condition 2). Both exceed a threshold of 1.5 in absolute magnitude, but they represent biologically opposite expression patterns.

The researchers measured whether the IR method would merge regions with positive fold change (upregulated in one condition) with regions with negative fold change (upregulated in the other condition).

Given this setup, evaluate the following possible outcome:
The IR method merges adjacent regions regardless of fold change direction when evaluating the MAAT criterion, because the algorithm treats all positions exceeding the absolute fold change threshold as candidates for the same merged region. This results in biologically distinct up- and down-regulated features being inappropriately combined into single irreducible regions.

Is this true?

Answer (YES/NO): NO